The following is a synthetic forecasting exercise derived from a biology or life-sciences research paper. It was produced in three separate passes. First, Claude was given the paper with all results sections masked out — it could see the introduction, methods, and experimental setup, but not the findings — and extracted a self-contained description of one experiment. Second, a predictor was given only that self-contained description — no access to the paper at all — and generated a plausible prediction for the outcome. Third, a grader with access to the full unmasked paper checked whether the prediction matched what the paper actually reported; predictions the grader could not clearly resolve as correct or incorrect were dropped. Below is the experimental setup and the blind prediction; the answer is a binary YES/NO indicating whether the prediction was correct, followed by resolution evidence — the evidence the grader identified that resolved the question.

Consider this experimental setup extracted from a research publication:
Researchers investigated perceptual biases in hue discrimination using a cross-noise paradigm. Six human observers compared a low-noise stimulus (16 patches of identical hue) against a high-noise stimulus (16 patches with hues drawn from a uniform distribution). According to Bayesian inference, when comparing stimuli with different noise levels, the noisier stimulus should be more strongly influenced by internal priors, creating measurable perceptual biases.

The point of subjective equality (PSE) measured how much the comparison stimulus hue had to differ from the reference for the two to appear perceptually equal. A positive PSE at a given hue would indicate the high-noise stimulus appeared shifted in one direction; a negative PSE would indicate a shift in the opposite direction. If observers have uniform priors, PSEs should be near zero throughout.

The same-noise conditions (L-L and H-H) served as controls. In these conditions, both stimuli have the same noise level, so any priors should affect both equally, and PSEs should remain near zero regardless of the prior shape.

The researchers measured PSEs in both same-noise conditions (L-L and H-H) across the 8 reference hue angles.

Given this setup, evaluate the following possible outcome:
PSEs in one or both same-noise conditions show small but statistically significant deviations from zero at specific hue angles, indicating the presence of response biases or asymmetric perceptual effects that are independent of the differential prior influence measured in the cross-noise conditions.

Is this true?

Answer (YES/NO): NO